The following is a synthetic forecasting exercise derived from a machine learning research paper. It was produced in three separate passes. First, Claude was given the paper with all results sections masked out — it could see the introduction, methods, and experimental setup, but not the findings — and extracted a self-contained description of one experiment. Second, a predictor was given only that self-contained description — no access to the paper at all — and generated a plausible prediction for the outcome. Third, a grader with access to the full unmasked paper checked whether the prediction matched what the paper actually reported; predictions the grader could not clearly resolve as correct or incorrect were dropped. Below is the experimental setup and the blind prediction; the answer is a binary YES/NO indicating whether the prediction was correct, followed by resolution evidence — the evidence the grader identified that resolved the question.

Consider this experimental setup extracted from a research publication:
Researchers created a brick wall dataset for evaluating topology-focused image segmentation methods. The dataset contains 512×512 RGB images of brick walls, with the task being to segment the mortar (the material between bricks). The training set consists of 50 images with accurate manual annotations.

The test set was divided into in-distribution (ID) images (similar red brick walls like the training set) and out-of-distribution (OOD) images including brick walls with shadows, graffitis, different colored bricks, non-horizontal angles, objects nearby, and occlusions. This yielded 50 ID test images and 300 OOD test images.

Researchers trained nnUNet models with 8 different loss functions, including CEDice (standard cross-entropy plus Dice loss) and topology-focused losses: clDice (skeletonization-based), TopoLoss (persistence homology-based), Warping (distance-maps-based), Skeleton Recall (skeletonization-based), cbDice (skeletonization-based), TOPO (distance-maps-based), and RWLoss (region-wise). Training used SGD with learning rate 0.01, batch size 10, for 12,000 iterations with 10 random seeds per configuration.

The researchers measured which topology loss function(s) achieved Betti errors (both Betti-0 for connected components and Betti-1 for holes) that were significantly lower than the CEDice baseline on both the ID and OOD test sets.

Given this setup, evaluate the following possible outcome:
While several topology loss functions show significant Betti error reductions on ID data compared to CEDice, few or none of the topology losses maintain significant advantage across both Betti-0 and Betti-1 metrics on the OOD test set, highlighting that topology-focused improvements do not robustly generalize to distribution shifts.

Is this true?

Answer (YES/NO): NO